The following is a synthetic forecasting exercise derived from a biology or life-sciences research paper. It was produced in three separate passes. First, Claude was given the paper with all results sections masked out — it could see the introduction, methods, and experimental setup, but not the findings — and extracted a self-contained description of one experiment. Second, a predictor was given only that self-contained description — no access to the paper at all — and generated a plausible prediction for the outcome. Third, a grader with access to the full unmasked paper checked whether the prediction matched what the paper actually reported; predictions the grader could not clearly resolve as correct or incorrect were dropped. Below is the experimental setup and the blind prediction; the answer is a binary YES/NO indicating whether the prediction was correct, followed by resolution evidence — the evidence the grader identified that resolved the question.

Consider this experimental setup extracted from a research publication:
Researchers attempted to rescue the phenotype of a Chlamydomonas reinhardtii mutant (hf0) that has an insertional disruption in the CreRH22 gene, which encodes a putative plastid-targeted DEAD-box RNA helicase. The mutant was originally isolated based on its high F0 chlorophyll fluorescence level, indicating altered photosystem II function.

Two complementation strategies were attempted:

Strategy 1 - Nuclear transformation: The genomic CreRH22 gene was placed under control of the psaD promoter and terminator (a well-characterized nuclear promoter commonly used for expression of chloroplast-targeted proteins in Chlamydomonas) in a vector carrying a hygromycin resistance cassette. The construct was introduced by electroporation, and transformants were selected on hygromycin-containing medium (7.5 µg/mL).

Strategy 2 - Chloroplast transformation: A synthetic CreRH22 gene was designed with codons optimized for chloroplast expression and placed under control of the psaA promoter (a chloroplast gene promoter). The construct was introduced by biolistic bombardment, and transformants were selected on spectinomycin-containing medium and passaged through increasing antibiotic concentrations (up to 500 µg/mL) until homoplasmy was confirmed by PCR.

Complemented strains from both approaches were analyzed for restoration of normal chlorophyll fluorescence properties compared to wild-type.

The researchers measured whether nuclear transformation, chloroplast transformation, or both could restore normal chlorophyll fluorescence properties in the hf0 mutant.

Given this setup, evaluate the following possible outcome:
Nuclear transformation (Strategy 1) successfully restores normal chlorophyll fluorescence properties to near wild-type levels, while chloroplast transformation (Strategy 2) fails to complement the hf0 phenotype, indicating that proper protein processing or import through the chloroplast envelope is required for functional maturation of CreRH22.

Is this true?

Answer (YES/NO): NO